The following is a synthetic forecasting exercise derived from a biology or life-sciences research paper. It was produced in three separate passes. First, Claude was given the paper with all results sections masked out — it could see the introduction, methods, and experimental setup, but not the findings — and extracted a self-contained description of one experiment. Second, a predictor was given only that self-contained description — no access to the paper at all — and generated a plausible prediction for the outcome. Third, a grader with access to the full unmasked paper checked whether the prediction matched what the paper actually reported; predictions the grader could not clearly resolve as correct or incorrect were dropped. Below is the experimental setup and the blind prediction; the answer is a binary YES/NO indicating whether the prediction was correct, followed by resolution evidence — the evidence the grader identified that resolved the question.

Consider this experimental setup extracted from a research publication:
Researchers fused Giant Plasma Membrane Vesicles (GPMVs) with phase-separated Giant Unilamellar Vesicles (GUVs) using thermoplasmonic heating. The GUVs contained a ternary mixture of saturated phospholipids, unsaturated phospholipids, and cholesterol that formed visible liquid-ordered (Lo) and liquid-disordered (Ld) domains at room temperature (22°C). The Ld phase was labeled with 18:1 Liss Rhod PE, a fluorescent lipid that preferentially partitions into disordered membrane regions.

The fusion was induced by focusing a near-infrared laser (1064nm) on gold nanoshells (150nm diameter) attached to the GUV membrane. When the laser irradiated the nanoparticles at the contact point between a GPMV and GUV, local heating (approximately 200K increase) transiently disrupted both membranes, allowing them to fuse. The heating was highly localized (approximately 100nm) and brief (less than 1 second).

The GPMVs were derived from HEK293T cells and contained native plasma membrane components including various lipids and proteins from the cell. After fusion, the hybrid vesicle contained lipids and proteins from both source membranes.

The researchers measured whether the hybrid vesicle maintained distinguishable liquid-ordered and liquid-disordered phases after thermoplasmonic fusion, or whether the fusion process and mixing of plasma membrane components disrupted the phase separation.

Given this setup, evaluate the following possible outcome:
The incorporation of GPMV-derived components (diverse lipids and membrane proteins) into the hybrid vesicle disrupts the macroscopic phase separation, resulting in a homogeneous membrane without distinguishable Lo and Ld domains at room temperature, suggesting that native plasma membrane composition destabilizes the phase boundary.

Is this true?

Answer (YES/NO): NO